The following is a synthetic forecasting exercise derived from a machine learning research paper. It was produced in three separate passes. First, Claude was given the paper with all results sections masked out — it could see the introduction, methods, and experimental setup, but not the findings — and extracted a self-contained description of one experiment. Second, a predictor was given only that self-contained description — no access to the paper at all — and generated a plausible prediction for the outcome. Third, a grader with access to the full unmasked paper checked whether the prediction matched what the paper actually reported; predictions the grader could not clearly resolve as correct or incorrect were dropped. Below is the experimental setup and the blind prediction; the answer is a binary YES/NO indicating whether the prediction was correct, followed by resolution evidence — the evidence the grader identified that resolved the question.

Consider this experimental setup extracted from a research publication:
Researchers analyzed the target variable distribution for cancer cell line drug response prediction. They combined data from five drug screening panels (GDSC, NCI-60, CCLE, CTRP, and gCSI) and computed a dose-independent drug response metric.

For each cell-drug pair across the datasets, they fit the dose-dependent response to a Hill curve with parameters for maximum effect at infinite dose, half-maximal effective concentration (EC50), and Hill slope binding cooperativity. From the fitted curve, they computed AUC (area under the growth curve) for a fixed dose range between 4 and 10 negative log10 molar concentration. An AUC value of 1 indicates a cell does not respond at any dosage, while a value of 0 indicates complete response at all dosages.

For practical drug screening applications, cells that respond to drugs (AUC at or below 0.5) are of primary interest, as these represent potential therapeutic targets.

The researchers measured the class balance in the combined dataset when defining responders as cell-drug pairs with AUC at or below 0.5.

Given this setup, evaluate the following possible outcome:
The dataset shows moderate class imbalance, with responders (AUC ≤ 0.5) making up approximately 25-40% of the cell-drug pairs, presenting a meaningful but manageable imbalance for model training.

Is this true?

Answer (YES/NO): NO